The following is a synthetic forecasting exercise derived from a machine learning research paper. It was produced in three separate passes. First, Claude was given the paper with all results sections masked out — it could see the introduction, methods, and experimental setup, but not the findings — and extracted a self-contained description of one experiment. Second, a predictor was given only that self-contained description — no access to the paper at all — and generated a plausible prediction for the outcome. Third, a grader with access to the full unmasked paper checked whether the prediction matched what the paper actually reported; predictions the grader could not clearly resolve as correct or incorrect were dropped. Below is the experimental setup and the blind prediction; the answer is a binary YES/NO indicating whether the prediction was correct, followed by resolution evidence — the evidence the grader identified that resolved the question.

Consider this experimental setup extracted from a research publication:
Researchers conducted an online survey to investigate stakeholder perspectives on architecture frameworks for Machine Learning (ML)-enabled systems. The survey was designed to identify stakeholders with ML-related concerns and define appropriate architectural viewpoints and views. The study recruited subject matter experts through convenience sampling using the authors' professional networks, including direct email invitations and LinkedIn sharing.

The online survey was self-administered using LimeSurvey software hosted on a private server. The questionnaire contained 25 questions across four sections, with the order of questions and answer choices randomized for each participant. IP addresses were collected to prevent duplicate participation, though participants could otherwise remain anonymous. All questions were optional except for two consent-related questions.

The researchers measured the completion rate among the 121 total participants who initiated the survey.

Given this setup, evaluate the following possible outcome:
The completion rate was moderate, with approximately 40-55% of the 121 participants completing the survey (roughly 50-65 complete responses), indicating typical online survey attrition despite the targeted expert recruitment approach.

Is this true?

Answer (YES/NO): YES